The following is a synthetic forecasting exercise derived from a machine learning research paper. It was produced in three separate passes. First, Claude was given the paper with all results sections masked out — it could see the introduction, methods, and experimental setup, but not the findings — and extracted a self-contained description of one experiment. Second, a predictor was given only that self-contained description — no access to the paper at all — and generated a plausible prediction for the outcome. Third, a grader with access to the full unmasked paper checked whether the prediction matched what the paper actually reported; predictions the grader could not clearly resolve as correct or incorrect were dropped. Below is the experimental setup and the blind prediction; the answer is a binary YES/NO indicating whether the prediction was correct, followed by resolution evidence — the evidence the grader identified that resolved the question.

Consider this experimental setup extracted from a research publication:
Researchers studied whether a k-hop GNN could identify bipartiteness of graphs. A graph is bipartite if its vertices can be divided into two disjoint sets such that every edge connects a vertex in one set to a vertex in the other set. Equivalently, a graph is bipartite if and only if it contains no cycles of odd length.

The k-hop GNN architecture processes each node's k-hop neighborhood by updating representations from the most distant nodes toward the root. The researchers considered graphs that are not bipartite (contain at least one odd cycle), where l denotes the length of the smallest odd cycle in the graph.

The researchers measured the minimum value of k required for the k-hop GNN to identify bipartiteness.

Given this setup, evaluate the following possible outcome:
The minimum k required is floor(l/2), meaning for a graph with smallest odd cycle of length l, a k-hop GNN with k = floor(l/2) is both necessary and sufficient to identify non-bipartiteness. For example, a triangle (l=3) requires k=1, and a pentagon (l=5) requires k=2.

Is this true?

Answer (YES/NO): YES